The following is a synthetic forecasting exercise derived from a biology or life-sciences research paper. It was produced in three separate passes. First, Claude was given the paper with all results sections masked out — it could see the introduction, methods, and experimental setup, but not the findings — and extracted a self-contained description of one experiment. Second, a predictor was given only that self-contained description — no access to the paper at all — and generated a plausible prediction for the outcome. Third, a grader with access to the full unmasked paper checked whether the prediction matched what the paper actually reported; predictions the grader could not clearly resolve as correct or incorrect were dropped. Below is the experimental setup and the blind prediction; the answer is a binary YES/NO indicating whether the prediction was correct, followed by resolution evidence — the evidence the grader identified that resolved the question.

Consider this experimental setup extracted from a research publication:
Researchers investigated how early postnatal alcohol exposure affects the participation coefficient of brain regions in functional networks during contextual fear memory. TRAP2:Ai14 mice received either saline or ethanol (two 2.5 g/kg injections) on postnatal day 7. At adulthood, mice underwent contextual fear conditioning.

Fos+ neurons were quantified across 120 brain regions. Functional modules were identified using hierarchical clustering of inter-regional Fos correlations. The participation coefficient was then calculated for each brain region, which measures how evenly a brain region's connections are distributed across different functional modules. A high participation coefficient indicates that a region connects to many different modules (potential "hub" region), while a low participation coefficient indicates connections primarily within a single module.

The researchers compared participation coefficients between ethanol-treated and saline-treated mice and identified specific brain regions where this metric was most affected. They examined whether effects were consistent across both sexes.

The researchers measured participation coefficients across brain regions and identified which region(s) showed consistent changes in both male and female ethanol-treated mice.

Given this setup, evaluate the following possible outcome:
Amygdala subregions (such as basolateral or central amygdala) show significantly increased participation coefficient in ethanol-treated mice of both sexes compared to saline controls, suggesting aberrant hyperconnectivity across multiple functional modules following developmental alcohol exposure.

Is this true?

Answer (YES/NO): NO